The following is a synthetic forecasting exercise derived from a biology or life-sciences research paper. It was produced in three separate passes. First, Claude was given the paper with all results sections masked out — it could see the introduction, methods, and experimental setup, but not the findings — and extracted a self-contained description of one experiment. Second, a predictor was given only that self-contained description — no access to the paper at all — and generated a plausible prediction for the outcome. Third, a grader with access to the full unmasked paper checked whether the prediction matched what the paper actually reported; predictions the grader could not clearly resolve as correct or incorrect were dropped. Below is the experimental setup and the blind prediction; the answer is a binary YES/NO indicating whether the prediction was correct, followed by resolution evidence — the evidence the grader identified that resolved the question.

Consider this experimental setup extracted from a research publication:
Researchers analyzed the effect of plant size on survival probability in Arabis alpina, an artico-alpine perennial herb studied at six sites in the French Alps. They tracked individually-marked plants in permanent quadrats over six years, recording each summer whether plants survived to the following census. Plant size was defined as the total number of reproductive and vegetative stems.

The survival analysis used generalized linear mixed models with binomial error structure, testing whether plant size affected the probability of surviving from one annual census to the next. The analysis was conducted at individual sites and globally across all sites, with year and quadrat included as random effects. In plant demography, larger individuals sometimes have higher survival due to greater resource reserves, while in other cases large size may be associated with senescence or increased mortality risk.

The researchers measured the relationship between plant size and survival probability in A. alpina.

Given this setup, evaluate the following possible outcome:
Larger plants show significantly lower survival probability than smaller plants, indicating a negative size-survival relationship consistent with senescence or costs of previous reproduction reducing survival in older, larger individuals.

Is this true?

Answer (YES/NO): NO